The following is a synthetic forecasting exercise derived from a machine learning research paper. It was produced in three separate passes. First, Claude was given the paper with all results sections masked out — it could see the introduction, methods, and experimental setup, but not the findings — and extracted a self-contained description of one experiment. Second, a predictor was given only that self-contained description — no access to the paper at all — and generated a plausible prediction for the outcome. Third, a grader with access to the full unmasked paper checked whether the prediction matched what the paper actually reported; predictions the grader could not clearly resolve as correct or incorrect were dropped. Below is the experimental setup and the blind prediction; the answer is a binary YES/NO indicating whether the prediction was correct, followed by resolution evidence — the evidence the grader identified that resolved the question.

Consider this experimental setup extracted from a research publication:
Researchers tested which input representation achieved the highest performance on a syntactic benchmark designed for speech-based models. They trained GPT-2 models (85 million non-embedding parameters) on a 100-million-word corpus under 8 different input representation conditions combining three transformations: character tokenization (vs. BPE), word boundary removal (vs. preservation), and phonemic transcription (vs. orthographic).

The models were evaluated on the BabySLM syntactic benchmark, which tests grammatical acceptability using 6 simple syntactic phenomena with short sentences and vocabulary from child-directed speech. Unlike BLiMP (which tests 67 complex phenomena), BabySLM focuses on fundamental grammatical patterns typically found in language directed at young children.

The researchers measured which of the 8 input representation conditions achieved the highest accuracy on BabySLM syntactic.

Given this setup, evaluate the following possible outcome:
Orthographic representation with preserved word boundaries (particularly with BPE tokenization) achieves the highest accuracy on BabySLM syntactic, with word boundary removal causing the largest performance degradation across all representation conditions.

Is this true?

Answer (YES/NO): NO